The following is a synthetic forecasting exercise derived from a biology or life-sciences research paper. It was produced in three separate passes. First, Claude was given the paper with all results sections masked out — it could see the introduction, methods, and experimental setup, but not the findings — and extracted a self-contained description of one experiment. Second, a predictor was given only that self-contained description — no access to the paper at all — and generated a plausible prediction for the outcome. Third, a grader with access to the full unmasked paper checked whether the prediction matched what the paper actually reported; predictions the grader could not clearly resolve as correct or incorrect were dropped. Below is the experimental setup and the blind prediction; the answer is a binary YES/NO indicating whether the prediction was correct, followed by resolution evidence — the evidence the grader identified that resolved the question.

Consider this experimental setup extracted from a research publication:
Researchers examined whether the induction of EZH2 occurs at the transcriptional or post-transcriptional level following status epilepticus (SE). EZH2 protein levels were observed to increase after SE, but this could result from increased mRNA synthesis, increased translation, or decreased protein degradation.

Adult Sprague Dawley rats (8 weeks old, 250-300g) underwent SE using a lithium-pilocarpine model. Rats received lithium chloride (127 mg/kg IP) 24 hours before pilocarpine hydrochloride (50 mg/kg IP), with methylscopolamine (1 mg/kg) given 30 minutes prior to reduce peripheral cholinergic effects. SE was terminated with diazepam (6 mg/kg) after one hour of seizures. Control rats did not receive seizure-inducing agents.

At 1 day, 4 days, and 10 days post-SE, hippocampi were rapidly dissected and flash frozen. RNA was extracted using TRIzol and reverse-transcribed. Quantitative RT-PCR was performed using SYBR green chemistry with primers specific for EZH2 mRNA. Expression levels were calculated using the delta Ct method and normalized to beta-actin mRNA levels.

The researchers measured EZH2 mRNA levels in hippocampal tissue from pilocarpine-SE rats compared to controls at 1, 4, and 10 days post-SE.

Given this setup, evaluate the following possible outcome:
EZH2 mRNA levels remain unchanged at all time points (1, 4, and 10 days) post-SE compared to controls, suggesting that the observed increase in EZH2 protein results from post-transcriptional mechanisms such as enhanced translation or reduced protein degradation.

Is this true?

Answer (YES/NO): NO